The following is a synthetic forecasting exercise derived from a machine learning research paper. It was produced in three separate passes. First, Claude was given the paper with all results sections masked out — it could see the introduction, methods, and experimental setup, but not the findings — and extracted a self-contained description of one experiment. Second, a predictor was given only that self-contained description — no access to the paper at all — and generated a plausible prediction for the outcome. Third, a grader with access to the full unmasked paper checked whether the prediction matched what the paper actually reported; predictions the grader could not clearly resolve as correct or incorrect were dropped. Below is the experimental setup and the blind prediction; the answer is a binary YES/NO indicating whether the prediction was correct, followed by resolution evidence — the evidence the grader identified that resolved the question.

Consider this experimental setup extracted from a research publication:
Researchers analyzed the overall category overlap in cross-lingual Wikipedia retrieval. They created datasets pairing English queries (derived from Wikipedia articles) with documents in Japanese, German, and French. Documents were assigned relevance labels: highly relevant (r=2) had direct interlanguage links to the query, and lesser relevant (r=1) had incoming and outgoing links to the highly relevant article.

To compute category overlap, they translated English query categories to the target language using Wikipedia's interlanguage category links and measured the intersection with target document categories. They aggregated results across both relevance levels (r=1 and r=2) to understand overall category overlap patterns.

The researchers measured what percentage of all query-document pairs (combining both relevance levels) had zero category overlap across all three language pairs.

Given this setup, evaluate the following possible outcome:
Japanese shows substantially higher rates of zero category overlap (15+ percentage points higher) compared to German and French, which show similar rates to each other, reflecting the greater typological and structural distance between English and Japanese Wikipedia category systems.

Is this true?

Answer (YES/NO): NO